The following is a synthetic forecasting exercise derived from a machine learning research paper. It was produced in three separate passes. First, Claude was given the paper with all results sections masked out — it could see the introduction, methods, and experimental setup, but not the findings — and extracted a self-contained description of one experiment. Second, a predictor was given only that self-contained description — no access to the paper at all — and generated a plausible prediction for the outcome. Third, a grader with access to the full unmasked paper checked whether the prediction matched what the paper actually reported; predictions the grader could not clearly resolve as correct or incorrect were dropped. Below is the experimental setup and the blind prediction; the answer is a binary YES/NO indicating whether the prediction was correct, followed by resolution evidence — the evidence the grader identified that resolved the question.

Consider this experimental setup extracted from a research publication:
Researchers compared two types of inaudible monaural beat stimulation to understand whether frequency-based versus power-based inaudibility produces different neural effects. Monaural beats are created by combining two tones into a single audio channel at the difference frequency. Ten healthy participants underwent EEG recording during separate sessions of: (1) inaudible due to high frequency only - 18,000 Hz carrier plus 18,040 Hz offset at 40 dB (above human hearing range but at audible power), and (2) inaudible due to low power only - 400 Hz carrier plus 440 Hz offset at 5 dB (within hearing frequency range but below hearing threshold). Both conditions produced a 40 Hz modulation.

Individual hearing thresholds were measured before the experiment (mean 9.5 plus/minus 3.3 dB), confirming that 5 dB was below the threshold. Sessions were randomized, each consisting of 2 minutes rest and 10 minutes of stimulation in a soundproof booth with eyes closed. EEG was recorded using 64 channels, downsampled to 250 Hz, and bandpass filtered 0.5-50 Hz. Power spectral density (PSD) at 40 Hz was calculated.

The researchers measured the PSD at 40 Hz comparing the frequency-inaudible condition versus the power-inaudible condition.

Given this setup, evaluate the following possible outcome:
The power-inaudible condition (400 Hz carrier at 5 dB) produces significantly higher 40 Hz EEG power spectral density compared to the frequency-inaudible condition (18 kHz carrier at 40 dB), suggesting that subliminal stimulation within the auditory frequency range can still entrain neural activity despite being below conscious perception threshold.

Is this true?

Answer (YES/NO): NO